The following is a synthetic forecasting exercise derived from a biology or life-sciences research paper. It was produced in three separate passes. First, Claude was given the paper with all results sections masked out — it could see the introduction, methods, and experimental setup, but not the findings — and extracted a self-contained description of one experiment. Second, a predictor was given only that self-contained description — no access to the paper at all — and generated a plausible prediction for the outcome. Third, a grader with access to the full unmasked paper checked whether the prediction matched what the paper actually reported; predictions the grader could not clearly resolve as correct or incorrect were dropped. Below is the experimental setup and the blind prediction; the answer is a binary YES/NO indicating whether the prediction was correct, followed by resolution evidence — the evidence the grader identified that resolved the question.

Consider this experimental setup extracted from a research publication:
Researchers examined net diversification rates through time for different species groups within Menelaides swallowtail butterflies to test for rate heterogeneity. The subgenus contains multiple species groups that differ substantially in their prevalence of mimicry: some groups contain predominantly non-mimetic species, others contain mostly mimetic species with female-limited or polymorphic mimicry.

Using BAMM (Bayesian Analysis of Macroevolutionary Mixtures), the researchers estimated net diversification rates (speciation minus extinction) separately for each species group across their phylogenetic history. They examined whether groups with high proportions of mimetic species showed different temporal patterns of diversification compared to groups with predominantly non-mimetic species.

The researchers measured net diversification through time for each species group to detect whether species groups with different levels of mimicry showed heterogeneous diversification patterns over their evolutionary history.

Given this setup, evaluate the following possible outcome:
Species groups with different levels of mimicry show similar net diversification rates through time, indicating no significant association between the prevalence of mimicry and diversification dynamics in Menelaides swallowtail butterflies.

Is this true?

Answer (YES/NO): YES